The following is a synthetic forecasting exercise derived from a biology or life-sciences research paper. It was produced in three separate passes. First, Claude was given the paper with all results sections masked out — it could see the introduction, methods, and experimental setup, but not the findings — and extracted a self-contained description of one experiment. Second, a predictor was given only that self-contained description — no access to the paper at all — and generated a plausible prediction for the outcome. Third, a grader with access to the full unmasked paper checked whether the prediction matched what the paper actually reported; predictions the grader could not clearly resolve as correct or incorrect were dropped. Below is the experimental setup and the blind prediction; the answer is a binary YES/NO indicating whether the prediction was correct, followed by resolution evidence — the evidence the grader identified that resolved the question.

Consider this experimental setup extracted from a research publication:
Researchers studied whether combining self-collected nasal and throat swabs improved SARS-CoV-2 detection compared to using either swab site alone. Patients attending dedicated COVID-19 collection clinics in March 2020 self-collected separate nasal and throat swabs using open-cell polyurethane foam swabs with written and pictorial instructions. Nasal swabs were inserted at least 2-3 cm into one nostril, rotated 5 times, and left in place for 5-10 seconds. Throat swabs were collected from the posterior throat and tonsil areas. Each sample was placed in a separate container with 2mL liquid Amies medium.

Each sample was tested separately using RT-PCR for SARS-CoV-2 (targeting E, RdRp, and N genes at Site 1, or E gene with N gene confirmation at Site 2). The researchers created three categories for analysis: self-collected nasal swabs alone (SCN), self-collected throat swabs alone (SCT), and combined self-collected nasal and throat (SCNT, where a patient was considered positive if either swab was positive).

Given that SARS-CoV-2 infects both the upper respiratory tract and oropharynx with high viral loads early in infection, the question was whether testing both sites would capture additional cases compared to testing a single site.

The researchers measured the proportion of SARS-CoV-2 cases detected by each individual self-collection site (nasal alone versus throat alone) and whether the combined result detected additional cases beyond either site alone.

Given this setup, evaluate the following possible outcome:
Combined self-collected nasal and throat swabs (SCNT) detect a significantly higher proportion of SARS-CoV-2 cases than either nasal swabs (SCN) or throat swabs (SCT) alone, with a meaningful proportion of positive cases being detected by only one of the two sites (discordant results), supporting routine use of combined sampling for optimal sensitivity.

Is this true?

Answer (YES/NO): YES